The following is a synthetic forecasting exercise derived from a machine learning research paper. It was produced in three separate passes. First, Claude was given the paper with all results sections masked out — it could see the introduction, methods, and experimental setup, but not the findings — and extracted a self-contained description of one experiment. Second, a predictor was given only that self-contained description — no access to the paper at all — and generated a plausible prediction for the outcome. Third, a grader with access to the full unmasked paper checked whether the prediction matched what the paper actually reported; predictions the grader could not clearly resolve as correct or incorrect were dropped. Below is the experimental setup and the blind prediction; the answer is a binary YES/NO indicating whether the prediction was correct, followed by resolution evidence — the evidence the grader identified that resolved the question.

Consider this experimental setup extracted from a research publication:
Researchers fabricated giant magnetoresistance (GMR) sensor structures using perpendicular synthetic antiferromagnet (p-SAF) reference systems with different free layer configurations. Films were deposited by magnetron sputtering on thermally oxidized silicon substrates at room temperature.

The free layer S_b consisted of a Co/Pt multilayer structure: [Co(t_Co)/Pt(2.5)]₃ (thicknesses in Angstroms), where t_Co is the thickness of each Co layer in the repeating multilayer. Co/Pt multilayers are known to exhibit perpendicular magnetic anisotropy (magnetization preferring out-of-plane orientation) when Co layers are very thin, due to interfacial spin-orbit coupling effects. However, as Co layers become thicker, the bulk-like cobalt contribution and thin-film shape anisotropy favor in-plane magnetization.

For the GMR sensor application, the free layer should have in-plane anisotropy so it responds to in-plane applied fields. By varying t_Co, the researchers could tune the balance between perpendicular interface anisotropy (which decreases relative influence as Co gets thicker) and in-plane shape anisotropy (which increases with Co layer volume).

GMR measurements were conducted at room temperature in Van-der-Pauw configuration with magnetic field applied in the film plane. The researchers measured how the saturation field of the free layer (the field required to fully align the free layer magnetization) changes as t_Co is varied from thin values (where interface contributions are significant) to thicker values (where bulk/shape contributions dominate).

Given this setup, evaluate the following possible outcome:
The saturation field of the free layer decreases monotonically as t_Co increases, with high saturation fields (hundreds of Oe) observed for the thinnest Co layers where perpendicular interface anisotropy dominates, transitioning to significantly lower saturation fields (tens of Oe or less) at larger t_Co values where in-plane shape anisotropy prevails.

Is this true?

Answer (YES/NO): NO